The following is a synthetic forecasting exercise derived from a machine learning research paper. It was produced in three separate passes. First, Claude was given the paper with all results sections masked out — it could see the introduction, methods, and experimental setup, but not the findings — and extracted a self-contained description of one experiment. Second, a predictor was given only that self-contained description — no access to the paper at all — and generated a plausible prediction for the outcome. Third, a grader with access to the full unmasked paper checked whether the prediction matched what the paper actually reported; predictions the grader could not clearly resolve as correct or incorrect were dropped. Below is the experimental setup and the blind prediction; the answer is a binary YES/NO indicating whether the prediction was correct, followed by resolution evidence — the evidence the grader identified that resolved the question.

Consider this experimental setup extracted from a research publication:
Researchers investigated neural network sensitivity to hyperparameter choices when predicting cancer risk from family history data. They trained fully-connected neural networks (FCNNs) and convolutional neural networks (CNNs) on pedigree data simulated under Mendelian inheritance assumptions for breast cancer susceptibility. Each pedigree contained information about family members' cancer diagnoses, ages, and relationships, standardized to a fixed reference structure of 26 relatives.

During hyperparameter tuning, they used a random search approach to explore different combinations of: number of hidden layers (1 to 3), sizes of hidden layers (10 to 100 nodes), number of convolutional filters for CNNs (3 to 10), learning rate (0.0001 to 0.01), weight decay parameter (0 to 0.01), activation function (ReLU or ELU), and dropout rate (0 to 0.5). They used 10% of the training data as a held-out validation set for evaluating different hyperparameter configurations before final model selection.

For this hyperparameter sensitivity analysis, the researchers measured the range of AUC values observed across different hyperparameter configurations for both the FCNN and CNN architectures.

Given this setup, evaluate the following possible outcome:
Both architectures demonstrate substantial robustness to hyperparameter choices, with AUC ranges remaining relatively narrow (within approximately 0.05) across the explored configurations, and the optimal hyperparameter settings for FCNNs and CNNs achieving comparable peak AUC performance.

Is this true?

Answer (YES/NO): NO